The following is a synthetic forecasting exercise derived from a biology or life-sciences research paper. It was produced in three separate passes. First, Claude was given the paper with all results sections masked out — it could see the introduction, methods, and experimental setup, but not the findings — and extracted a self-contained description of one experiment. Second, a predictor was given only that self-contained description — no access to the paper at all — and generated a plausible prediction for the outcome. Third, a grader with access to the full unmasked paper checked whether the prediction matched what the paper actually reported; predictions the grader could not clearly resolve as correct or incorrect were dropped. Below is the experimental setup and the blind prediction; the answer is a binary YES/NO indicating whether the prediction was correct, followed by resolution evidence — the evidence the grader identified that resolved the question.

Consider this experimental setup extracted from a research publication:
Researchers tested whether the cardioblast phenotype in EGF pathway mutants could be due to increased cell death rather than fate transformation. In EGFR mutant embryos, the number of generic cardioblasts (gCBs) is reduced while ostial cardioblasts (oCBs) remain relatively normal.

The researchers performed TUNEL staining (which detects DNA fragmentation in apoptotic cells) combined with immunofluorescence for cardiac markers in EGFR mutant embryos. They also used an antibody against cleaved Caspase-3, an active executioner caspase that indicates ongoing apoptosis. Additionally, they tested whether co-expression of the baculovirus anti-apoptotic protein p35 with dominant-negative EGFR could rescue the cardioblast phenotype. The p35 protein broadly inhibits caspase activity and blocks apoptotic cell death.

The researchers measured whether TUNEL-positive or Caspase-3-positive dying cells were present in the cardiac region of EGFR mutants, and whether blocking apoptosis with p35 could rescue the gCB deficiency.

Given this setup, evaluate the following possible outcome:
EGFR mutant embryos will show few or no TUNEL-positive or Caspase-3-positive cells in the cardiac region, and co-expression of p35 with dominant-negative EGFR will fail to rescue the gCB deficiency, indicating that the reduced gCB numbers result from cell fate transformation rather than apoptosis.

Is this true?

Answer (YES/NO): YES